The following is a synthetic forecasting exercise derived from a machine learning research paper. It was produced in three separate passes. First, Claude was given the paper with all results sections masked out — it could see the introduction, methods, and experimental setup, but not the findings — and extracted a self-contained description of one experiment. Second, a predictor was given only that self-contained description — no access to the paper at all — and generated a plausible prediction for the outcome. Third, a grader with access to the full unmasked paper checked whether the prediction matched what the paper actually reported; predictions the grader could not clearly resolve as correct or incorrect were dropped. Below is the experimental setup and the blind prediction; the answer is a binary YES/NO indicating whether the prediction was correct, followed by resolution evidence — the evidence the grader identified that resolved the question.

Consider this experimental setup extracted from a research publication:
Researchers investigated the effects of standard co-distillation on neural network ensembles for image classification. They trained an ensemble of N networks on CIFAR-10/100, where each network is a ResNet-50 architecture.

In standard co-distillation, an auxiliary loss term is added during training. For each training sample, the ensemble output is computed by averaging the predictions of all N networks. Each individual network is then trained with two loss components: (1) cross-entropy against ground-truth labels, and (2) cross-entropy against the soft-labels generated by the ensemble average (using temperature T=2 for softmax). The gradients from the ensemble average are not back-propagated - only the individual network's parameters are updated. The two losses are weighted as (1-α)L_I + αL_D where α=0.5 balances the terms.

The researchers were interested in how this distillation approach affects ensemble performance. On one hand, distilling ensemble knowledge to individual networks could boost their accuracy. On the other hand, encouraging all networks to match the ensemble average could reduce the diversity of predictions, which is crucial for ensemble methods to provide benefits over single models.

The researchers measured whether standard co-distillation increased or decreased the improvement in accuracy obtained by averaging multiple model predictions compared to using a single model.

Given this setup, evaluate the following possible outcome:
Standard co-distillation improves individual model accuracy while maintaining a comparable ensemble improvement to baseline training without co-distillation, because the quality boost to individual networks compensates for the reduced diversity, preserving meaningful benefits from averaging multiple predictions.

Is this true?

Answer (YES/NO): NO